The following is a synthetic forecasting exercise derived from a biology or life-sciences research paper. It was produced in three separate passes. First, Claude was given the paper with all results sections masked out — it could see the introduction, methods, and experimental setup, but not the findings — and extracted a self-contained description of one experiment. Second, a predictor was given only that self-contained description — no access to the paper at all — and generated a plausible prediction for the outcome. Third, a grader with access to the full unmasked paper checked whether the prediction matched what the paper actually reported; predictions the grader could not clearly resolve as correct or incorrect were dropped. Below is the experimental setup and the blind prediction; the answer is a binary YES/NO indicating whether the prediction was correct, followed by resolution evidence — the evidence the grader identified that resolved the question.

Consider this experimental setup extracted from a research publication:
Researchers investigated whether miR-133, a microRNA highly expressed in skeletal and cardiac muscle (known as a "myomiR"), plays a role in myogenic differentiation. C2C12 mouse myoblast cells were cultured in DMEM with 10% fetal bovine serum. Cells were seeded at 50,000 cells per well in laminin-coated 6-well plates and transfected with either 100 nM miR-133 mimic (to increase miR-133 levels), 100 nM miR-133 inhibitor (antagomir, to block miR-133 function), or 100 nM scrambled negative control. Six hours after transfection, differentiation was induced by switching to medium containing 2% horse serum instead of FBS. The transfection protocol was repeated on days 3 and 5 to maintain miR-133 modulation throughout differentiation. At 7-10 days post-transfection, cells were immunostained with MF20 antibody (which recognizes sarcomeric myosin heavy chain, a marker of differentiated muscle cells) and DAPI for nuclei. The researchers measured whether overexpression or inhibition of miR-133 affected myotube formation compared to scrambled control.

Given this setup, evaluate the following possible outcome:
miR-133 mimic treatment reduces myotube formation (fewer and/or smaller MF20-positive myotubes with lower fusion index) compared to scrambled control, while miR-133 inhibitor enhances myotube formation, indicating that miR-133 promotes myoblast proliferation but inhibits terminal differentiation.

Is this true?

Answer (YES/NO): NO